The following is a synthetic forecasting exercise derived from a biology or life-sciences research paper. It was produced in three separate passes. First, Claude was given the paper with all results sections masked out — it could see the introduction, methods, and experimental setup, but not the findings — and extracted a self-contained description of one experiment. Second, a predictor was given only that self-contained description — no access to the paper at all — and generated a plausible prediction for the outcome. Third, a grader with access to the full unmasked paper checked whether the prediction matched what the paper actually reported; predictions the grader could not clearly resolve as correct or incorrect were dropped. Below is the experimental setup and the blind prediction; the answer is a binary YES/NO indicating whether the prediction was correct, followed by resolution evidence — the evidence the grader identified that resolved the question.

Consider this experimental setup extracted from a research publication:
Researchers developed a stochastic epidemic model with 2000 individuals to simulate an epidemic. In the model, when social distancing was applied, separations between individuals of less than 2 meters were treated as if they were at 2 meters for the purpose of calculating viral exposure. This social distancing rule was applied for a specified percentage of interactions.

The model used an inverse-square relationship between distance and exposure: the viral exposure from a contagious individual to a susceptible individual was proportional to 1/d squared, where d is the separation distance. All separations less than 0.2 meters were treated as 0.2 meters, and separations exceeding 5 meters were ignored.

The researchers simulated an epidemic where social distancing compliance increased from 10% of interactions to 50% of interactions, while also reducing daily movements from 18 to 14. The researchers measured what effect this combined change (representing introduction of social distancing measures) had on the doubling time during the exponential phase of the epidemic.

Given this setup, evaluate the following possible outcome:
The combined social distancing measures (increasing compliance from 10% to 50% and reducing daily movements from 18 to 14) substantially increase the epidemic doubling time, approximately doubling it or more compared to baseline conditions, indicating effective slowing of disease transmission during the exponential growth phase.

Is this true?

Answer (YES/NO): YES